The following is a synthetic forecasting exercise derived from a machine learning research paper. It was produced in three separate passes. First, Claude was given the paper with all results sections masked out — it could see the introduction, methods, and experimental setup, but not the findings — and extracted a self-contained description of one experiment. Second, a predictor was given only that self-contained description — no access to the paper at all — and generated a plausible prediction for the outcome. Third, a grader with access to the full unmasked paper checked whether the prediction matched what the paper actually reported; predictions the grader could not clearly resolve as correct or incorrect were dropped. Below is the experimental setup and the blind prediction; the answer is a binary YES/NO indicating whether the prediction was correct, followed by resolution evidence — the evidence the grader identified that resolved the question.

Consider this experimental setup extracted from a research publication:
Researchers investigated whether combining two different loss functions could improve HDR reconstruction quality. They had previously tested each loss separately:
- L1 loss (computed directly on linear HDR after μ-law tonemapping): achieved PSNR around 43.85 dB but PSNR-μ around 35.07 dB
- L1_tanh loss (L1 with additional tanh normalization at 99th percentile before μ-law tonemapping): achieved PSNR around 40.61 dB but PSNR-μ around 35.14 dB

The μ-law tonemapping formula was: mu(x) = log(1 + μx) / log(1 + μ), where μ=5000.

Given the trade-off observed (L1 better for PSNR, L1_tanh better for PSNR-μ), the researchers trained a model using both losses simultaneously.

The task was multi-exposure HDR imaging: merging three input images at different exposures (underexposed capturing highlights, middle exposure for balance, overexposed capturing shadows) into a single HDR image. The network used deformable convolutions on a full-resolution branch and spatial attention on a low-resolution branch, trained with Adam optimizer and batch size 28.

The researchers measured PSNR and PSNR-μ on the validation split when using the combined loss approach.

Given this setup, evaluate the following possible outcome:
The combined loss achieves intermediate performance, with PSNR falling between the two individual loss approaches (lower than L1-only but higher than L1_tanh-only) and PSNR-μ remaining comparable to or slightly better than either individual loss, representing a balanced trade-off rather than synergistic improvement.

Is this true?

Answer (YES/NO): NO